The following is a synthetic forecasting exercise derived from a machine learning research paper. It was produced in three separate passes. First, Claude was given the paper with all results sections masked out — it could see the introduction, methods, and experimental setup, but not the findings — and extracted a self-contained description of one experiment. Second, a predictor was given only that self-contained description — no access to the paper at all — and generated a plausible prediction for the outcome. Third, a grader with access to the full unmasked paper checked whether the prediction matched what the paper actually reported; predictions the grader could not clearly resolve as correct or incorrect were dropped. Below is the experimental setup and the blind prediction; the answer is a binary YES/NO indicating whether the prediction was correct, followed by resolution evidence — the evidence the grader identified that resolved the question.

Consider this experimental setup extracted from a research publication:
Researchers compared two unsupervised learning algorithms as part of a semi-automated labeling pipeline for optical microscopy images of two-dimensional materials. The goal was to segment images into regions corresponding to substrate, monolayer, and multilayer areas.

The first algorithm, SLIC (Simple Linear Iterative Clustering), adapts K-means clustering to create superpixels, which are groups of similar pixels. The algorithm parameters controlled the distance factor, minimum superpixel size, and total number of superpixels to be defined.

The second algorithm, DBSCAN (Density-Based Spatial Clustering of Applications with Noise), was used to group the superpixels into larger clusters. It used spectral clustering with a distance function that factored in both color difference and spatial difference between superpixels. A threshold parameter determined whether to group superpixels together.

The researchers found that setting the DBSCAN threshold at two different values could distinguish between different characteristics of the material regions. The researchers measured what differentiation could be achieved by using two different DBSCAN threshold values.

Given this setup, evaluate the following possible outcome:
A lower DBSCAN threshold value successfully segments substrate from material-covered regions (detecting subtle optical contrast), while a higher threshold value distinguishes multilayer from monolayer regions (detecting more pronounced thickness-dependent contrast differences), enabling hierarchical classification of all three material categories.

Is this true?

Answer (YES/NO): NO